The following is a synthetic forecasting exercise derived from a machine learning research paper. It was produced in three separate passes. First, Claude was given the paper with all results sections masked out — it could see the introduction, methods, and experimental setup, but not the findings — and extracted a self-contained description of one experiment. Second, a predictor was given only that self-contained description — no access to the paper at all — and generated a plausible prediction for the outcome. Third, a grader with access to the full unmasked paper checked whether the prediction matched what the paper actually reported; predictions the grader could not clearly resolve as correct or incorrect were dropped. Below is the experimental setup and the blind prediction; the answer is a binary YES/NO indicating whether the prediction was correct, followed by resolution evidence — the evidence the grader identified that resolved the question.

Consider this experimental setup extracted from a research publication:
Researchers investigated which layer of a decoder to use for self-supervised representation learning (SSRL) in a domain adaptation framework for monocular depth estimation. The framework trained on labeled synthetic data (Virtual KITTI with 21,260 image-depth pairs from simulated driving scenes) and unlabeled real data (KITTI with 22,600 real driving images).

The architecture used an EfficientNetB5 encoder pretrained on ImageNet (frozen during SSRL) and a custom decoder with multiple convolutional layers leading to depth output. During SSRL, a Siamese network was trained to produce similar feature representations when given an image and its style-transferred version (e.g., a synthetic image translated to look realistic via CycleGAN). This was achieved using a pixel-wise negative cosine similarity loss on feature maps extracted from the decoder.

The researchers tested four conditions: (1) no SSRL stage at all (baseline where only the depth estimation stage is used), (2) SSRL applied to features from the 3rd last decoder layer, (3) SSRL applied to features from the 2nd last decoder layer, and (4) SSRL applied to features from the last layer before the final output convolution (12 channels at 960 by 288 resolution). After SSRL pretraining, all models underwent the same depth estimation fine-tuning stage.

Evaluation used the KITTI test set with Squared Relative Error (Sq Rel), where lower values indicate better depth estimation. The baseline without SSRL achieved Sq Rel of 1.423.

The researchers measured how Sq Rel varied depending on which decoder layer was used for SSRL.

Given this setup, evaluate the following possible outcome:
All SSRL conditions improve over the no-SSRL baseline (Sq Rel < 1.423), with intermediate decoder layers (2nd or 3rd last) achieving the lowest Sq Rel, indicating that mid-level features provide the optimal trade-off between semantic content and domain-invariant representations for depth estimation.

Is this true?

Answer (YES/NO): NO